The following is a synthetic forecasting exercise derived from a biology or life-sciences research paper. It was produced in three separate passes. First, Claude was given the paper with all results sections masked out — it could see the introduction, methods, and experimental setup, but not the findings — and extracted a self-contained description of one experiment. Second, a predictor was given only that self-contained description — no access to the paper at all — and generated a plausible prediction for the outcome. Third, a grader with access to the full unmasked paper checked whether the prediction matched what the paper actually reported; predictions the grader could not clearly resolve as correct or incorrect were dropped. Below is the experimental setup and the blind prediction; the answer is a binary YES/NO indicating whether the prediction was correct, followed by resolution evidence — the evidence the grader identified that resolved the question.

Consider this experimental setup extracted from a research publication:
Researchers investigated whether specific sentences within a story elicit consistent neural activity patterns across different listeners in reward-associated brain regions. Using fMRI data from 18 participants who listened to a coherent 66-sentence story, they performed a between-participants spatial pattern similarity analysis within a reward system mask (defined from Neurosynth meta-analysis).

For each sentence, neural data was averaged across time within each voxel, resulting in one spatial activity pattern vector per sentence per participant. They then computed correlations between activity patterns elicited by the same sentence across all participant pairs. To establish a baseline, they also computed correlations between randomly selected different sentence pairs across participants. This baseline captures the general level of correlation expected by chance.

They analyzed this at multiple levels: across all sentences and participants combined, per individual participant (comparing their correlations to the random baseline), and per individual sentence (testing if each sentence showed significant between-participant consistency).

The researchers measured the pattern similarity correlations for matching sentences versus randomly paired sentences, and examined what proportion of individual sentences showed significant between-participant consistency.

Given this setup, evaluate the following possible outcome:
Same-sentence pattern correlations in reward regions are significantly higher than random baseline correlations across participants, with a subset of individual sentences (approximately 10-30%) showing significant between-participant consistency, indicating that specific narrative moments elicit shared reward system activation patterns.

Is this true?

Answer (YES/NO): NO